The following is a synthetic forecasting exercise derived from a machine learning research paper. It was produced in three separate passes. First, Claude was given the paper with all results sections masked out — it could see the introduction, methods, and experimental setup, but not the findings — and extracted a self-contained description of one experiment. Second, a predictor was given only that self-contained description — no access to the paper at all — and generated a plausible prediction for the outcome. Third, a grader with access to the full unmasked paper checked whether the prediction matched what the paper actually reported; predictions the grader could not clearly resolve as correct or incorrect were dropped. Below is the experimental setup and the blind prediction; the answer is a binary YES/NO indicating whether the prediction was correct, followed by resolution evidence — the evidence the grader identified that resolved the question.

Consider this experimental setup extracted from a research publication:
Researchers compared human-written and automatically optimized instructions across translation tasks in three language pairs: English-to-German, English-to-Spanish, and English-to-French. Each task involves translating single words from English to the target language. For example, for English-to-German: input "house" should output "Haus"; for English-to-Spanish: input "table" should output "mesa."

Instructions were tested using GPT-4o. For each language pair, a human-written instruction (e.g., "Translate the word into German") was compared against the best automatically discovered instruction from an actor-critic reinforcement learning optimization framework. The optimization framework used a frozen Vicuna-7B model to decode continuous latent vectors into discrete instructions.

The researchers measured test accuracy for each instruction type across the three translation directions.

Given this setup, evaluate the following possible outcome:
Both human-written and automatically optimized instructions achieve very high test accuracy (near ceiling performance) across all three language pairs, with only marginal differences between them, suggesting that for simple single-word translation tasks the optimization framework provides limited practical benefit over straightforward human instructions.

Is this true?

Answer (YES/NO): NO